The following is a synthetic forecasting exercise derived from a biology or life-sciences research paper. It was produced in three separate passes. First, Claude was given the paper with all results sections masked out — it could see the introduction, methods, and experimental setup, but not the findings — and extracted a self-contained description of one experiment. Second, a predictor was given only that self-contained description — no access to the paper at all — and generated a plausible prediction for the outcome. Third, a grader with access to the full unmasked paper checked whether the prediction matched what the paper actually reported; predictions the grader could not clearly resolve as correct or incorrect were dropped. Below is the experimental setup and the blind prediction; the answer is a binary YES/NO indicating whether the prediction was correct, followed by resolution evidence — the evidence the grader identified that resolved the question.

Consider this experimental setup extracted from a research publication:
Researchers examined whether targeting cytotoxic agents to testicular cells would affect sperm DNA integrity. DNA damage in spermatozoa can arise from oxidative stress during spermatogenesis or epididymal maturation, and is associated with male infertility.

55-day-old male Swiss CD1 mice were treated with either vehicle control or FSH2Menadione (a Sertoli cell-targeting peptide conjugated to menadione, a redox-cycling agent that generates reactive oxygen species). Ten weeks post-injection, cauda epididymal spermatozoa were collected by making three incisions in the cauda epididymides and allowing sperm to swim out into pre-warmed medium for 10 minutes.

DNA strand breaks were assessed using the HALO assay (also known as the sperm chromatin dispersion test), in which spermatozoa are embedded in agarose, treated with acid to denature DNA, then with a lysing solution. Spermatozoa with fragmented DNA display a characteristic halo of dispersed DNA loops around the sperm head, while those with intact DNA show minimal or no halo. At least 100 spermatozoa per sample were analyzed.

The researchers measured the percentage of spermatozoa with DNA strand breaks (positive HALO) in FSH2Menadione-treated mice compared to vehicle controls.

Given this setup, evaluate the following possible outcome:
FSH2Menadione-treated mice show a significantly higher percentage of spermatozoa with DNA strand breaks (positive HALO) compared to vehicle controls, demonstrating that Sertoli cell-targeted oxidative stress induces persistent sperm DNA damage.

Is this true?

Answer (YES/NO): YES